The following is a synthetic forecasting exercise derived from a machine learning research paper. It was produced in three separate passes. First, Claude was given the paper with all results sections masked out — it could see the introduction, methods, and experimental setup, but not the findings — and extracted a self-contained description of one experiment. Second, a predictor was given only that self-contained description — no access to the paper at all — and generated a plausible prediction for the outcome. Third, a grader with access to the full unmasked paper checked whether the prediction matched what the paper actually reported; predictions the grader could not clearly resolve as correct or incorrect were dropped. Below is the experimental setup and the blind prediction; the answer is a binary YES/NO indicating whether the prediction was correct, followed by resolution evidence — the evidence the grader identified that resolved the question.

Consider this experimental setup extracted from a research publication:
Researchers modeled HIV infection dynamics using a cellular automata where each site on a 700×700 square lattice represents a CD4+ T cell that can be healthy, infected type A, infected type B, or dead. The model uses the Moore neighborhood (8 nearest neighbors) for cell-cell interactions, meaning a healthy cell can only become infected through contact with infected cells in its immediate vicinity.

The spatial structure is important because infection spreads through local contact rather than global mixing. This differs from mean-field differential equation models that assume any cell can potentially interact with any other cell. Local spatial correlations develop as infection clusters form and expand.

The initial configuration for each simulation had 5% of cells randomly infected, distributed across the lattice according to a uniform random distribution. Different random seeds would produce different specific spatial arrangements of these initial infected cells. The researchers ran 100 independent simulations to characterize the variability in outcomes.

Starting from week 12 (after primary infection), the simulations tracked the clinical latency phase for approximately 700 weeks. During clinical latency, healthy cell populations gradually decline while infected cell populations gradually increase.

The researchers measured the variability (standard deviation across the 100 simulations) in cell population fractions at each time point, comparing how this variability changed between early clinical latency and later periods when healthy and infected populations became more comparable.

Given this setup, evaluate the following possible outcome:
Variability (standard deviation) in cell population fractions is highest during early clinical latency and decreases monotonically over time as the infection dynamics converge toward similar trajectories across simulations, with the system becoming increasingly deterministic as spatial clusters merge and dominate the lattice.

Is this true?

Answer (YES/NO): NO